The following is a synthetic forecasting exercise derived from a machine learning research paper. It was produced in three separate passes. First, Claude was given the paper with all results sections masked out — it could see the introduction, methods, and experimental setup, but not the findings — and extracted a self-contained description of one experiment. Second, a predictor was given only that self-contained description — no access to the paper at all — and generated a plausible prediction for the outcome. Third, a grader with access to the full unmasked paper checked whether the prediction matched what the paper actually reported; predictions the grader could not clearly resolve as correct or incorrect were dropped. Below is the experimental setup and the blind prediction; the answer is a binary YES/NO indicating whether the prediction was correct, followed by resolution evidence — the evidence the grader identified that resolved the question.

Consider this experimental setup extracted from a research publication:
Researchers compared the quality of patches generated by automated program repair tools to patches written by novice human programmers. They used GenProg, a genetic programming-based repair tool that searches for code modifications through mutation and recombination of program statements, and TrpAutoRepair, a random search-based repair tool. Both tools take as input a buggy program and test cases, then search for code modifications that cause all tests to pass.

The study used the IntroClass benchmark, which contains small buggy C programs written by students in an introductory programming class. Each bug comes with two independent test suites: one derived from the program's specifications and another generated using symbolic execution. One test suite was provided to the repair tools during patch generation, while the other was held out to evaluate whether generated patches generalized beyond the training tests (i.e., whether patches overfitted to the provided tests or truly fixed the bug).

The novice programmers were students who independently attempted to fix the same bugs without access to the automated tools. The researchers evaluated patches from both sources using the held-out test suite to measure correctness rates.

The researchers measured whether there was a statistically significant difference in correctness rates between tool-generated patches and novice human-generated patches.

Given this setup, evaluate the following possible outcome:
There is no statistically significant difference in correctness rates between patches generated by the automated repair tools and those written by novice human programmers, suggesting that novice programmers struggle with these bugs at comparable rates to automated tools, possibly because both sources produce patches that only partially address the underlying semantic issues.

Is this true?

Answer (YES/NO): YES